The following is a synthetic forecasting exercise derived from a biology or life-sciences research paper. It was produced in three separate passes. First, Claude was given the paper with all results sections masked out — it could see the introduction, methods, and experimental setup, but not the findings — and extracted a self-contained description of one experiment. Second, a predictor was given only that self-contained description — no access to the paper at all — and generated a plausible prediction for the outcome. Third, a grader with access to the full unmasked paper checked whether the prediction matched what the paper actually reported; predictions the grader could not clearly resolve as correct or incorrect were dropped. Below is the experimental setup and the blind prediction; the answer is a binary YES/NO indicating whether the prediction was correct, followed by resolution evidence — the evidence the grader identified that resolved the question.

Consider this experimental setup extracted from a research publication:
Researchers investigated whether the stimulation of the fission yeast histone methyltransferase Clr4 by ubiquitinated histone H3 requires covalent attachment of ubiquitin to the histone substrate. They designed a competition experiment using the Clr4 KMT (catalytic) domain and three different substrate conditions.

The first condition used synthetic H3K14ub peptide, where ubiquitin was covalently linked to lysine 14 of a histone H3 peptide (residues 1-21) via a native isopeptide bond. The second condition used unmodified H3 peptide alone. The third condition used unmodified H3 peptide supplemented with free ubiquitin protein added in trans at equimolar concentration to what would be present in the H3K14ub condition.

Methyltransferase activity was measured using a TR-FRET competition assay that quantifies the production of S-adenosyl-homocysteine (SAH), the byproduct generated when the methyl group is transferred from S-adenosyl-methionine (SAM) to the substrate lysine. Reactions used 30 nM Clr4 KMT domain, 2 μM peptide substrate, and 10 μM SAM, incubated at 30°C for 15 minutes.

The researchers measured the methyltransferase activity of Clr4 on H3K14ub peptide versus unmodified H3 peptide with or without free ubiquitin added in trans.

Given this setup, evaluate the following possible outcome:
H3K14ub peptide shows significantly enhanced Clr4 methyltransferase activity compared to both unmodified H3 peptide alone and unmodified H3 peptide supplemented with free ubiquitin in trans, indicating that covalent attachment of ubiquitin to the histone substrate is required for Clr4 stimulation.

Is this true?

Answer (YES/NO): YES